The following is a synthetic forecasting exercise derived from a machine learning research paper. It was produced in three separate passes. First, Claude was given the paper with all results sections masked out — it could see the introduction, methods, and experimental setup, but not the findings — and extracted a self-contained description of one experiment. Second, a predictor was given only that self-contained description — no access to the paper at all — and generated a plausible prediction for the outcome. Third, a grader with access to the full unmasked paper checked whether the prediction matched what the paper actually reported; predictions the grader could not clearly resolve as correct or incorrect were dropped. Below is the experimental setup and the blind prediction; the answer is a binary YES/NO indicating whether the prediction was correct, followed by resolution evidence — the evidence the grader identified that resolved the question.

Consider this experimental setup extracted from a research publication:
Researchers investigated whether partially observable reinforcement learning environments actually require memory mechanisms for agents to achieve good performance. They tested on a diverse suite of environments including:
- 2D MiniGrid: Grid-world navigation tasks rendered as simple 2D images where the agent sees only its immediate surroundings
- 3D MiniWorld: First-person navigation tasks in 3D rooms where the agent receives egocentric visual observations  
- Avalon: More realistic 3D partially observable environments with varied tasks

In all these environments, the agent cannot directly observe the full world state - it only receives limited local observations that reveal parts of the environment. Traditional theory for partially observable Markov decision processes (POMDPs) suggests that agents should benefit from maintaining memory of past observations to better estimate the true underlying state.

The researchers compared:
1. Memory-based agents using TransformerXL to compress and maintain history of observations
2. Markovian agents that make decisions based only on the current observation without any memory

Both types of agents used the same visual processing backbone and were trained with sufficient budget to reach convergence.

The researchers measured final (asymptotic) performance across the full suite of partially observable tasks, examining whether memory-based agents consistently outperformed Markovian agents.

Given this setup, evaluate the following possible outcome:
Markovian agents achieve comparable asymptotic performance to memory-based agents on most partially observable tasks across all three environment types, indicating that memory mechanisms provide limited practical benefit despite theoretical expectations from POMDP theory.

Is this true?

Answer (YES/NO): YES